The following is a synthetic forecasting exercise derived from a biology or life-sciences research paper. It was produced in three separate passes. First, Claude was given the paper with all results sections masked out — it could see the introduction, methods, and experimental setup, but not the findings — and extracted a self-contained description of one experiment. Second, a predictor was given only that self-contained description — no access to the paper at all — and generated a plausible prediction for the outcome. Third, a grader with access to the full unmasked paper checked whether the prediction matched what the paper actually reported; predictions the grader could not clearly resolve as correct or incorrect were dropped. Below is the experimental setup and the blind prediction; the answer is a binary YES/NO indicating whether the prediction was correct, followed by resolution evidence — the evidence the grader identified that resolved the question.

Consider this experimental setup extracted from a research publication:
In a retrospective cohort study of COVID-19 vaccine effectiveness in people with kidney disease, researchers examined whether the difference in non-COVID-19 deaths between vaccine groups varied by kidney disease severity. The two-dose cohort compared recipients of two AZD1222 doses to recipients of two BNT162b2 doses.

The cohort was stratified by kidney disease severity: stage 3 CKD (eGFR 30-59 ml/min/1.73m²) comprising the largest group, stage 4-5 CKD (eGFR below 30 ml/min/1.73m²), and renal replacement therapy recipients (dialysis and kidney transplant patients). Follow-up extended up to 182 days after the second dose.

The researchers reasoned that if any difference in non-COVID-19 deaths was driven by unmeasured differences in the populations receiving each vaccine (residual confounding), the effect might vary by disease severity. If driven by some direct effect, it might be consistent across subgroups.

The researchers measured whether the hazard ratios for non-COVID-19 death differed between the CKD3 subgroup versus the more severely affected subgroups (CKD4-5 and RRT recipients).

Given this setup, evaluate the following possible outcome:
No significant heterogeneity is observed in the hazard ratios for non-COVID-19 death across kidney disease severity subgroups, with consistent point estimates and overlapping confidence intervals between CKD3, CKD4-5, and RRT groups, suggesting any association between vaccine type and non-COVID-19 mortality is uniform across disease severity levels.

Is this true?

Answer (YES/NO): NO